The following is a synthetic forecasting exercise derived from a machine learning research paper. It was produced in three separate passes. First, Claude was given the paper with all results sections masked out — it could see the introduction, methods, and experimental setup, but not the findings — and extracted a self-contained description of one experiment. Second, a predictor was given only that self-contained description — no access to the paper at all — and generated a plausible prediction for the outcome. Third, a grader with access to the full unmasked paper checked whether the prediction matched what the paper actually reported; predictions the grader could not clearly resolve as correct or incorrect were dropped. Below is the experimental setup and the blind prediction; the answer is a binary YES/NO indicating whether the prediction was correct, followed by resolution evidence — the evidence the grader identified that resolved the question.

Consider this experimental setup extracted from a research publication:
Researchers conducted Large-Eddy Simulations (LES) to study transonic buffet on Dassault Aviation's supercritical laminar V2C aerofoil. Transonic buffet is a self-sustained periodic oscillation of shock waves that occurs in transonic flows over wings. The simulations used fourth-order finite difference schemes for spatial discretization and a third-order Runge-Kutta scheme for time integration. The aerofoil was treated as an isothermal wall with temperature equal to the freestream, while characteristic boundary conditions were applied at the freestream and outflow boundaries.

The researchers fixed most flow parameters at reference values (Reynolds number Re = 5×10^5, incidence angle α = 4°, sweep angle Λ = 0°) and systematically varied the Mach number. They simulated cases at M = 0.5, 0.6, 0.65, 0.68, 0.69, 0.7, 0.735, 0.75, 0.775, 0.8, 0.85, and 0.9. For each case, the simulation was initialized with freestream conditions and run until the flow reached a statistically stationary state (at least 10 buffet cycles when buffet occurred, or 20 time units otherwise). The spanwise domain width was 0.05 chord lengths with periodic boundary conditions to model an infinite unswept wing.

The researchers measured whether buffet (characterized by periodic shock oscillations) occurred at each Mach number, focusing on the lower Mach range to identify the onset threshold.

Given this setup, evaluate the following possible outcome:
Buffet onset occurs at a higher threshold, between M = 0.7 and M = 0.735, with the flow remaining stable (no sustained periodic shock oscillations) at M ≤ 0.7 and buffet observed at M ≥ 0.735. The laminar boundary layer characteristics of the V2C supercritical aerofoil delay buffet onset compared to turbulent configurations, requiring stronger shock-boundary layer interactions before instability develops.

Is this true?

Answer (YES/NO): NO